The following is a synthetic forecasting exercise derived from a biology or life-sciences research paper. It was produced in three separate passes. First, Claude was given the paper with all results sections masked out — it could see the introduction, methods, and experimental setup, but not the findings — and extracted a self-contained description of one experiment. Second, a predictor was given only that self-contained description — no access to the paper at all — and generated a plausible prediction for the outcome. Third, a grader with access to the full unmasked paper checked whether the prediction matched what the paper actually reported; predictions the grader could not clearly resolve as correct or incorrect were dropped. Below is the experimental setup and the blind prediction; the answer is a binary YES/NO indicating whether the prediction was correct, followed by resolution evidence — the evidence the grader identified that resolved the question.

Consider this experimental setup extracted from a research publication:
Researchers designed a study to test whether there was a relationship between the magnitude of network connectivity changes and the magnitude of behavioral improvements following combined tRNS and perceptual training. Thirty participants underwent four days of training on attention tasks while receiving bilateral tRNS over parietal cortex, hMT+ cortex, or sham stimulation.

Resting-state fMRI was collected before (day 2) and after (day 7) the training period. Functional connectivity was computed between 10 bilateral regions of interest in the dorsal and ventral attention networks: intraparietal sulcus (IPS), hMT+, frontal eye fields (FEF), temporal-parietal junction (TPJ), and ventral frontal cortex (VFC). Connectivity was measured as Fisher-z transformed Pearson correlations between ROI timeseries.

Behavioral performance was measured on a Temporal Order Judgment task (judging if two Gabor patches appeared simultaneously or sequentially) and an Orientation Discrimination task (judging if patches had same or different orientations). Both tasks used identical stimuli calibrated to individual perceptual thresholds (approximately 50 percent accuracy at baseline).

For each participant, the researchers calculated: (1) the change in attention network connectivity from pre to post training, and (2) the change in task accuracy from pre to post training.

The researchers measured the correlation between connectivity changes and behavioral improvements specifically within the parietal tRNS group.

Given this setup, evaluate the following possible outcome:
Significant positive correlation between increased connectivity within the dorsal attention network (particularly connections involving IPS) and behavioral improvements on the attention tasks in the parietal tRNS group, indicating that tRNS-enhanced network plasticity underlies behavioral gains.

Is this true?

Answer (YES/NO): NO